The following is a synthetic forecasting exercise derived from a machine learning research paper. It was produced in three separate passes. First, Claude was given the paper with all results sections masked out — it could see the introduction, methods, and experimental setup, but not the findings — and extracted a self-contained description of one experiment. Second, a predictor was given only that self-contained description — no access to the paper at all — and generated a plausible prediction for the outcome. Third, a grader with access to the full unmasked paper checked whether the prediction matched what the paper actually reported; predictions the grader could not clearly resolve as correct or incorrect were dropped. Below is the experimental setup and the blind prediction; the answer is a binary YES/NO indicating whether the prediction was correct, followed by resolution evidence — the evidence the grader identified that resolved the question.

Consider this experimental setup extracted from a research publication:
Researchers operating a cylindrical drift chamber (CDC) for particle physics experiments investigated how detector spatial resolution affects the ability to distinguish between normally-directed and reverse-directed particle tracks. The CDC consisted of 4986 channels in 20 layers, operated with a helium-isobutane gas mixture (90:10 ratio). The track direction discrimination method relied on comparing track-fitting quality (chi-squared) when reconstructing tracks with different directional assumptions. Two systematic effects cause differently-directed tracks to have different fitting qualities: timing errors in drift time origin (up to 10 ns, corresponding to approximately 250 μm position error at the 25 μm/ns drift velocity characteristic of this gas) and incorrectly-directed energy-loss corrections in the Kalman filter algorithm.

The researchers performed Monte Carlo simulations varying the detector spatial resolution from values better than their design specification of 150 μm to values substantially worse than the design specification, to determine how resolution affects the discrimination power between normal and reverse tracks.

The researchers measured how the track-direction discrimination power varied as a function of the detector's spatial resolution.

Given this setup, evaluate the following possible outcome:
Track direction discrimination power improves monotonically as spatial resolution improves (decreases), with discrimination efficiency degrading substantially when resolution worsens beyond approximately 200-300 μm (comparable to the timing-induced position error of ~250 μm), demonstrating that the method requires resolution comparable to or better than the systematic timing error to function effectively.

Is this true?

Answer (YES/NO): NO